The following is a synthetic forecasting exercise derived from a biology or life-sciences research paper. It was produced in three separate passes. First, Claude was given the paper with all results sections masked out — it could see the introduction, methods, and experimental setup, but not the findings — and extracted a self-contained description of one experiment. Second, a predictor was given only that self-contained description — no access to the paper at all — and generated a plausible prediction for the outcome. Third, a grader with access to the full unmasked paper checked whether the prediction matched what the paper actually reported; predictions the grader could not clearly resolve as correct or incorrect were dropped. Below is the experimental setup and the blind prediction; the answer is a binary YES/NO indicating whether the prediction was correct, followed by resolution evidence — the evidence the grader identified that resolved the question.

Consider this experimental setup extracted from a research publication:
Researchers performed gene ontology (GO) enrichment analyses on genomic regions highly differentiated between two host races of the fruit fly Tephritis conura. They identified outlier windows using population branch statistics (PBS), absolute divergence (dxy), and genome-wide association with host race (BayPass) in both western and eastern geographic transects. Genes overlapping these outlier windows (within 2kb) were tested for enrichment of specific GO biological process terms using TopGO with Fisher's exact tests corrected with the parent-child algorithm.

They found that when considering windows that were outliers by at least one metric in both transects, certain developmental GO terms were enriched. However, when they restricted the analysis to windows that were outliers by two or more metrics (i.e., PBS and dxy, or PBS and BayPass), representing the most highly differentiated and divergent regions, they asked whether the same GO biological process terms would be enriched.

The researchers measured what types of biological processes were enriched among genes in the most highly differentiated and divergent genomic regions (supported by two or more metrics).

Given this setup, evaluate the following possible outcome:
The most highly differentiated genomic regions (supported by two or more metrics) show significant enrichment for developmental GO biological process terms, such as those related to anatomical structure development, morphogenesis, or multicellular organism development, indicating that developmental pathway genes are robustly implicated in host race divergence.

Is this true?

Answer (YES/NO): NO